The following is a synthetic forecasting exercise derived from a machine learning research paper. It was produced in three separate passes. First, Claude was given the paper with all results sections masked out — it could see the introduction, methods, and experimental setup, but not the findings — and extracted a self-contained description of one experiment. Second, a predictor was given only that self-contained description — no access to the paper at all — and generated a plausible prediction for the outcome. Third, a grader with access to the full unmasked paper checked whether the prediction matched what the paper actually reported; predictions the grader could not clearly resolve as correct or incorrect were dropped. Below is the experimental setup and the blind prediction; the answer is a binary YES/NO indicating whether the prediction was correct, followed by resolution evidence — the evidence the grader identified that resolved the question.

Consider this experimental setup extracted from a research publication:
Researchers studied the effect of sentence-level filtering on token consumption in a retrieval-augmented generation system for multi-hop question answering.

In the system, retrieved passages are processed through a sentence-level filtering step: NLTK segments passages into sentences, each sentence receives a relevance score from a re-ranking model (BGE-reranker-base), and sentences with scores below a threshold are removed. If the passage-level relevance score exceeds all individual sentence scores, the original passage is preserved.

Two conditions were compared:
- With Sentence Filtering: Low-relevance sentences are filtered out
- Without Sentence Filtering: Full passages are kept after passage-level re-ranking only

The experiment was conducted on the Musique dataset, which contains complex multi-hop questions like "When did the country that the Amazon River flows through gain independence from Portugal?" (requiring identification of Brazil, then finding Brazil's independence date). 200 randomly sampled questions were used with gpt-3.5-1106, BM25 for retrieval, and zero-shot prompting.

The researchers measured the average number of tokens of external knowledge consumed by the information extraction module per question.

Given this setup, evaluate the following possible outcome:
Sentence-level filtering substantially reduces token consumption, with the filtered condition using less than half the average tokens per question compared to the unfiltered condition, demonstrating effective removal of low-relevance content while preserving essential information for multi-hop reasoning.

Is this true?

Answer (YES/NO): NO